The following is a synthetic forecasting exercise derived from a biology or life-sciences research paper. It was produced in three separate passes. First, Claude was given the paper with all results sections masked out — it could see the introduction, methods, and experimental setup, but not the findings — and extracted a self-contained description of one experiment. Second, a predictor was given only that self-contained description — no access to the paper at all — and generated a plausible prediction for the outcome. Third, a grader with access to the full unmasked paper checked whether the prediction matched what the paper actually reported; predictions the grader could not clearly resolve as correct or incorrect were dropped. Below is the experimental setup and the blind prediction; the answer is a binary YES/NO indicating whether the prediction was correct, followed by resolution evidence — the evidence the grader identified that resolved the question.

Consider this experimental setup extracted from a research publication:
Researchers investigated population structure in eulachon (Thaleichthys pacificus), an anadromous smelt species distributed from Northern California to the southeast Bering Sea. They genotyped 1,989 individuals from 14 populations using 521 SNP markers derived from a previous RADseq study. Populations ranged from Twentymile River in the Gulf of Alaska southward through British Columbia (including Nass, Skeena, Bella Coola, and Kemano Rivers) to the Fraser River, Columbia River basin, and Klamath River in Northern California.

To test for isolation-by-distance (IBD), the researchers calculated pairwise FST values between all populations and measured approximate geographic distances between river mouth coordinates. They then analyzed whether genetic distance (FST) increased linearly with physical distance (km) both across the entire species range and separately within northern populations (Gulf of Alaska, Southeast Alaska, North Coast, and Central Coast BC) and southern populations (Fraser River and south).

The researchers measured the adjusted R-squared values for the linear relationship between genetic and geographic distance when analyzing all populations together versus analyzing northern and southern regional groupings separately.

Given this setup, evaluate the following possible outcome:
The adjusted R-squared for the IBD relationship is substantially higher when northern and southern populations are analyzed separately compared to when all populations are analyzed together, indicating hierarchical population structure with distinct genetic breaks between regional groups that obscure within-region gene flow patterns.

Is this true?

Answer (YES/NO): NO